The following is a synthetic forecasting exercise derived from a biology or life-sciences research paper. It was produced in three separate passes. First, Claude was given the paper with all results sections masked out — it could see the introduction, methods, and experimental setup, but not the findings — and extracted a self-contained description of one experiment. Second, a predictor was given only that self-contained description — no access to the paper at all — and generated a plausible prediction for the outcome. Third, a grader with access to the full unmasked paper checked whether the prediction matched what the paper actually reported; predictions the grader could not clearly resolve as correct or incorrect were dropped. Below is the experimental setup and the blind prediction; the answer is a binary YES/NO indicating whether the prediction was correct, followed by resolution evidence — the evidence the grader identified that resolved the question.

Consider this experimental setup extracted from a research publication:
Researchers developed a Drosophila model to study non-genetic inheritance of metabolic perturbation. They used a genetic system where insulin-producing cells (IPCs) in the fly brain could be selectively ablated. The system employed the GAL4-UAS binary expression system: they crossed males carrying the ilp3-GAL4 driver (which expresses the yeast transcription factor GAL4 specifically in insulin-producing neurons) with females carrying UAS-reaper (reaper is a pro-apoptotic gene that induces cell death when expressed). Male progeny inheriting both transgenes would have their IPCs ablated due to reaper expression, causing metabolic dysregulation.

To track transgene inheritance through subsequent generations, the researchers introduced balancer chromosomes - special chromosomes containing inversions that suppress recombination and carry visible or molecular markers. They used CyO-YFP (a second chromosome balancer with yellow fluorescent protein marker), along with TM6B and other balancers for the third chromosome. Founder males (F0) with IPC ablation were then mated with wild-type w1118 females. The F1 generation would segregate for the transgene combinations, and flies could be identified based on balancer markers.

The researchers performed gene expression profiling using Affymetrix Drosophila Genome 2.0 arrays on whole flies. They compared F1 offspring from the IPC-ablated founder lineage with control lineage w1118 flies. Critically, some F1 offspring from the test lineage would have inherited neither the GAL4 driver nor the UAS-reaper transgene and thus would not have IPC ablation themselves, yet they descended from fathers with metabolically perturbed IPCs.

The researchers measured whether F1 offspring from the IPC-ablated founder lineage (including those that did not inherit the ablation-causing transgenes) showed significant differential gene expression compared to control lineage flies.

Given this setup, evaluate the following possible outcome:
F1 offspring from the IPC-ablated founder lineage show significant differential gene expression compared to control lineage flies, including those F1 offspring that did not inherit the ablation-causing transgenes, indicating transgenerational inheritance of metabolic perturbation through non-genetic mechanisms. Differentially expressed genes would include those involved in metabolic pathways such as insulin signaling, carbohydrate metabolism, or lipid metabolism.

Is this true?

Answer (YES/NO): YES